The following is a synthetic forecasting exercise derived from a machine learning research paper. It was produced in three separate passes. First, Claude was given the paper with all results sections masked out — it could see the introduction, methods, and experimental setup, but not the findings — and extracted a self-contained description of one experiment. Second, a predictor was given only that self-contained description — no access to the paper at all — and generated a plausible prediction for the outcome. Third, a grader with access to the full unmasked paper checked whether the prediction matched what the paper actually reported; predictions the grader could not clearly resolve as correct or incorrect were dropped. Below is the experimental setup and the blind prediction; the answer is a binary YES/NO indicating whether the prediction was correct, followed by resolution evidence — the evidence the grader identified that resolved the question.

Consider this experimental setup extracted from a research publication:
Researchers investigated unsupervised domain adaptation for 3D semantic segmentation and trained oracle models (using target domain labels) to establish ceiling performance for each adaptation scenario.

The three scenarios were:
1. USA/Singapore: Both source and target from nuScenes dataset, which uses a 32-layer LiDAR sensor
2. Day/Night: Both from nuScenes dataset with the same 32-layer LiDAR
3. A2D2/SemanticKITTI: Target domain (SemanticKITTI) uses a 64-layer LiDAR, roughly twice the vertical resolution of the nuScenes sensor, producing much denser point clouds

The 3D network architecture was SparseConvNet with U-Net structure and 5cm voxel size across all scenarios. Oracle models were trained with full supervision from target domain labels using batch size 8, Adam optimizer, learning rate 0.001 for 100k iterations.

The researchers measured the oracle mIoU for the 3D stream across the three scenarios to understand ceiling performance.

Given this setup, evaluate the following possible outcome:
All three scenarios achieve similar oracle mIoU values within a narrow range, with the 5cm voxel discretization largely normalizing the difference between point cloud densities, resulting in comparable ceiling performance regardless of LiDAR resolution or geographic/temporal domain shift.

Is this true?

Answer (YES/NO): NO